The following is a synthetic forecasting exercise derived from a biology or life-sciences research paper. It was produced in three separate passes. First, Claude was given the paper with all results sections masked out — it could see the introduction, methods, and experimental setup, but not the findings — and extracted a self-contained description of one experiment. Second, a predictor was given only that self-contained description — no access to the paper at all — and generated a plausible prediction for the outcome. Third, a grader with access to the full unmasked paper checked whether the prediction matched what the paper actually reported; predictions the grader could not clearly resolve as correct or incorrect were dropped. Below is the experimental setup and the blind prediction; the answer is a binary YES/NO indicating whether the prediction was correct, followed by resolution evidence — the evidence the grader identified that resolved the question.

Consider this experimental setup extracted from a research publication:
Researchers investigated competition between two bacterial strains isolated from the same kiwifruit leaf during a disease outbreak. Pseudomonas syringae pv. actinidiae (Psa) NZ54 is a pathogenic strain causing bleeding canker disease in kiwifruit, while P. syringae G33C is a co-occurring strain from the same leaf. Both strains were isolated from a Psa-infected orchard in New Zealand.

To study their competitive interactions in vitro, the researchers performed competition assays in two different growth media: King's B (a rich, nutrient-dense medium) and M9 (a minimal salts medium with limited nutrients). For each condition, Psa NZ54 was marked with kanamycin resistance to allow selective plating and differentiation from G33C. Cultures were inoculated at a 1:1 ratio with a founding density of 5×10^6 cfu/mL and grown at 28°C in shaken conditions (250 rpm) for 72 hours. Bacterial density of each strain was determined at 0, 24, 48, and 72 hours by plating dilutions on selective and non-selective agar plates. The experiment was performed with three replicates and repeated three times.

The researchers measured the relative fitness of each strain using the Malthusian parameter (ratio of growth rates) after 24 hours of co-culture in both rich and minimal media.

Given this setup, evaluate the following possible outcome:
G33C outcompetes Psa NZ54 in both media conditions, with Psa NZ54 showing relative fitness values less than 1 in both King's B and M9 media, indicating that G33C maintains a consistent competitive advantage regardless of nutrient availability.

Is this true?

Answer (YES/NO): YES